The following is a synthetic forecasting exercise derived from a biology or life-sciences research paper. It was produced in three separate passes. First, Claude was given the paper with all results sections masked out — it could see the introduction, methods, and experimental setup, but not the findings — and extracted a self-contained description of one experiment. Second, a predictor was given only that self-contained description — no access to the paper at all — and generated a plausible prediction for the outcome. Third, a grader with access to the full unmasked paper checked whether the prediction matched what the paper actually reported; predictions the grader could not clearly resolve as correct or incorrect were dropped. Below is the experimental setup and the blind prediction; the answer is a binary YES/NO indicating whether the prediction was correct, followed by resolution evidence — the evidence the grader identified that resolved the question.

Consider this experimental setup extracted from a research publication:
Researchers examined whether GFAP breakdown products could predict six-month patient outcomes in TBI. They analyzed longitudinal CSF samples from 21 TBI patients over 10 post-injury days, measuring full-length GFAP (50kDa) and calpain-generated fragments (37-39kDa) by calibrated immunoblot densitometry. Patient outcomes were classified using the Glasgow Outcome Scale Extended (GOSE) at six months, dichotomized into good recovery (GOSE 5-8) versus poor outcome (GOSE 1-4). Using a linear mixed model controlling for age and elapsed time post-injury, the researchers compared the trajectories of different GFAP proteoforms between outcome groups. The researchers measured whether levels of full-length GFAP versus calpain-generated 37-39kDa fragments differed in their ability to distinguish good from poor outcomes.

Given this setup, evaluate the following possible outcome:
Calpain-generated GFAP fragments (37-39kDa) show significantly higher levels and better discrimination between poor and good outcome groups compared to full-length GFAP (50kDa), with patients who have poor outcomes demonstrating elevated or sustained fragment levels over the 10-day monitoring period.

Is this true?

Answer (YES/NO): YES